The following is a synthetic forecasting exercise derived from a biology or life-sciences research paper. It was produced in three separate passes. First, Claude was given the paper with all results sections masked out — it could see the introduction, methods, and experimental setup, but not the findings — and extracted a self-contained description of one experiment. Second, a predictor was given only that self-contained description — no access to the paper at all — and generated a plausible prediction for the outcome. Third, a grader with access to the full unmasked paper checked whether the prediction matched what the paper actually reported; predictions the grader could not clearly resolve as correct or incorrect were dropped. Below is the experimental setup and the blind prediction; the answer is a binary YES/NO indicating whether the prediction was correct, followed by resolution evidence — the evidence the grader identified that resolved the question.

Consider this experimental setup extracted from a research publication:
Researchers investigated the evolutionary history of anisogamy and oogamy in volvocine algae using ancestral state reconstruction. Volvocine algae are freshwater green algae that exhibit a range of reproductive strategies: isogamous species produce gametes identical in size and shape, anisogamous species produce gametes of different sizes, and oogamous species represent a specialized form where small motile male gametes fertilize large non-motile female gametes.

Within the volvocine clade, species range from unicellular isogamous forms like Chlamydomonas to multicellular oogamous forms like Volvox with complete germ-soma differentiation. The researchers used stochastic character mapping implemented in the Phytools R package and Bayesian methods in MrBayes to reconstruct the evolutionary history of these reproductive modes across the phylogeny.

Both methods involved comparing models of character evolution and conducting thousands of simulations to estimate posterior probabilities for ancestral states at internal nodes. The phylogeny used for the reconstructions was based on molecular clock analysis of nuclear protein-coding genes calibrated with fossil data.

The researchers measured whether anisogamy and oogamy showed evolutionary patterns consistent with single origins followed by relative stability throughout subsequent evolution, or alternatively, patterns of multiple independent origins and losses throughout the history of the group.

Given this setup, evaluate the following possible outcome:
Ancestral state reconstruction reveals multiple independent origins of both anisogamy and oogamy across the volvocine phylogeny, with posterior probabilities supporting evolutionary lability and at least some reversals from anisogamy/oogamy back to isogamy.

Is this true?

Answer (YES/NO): NO